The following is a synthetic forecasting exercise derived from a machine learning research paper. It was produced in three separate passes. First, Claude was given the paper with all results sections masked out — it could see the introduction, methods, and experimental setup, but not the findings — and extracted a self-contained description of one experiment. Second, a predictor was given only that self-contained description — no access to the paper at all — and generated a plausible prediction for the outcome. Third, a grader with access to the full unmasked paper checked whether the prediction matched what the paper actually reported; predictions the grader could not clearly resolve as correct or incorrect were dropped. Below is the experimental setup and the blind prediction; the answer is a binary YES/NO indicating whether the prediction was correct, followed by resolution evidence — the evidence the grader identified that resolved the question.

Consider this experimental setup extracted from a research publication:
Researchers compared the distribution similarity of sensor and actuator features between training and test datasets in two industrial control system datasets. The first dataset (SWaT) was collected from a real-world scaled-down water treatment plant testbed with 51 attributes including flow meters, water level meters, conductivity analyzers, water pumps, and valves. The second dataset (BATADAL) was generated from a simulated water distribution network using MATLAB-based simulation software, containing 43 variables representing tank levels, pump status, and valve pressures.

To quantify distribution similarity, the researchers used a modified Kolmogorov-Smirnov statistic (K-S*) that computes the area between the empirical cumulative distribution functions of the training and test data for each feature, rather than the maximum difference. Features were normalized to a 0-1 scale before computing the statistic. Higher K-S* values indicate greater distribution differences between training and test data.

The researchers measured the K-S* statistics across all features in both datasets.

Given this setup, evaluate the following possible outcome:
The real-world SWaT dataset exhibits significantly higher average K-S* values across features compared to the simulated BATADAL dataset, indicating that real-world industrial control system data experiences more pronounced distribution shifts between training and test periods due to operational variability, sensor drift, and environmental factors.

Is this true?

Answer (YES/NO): YES